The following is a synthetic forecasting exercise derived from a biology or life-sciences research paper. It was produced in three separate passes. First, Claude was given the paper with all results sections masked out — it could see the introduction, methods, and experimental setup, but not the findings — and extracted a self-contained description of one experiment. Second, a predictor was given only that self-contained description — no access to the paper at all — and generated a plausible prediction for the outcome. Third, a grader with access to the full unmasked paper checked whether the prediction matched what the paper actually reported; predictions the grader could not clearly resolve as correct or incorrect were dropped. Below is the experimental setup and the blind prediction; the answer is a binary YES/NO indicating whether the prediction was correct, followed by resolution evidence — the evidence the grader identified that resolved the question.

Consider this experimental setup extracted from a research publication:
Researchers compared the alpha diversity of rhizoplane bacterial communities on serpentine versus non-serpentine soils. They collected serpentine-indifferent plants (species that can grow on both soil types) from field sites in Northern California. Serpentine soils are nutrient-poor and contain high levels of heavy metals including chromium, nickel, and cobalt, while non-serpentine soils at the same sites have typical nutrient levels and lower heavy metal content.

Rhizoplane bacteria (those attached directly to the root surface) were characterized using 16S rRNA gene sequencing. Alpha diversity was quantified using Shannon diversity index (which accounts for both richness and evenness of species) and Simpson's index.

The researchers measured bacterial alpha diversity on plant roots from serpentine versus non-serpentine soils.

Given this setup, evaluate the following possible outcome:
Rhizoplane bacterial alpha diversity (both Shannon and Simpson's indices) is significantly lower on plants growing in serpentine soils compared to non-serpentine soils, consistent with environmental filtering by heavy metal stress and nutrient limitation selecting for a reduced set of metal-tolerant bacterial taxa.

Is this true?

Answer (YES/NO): YES